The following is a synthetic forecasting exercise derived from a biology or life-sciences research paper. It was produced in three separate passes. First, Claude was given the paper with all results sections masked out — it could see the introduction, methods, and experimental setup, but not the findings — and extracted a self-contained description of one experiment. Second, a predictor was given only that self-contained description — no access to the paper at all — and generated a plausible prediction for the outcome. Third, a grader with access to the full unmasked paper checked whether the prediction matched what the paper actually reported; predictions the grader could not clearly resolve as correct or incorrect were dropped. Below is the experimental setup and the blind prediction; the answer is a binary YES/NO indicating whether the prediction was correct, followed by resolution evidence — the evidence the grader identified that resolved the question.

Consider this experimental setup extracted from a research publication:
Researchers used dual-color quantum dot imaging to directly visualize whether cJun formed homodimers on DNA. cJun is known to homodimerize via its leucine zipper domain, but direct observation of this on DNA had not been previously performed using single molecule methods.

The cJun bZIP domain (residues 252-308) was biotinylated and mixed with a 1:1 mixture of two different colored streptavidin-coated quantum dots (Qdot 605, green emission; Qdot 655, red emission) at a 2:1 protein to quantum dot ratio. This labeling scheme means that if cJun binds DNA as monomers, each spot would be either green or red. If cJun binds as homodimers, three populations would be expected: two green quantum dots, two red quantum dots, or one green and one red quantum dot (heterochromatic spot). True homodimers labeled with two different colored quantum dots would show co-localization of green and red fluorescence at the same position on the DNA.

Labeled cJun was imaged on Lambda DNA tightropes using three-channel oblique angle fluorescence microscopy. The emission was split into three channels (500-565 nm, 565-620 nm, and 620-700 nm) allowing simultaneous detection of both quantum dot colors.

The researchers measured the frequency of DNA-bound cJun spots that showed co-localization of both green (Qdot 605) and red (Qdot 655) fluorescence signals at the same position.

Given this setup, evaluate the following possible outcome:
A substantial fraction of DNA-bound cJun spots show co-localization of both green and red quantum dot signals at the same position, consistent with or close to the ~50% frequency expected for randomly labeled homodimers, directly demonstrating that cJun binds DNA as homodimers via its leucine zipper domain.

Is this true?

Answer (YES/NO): YES